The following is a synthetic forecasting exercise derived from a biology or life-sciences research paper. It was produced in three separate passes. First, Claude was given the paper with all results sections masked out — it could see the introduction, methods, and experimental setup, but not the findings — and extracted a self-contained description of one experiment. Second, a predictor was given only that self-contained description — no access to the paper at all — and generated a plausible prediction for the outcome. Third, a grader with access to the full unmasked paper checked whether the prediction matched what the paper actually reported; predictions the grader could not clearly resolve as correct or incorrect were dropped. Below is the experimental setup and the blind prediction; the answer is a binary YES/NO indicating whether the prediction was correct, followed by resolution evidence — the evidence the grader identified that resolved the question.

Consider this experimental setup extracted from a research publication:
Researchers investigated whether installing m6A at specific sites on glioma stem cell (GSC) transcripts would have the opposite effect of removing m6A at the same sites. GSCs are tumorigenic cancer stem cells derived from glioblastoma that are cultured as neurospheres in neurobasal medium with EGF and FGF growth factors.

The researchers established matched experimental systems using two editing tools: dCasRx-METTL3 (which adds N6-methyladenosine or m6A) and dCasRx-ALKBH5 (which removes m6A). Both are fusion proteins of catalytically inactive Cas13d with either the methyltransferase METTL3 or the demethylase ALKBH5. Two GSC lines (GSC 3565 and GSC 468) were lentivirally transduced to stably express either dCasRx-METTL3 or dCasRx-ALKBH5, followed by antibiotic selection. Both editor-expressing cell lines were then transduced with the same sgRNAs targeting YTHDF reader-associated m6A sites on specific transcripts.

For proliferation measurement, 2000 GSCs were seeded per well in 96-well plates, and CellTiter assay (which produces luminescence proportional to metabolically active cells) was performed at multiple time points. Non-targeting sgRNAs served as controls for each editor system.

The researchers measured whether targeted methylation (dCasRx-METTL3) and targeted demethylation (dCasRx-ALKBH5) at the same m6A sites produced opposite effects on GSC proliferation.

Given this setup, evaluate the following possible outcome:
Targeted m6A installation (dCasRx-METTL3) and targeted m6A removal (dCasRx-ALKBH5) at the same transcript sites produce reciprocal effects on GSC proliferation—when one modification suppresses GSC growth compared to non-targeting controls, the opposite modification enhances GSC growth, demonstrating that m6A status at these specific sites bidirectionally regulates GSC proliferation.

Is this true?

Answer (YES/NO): NO